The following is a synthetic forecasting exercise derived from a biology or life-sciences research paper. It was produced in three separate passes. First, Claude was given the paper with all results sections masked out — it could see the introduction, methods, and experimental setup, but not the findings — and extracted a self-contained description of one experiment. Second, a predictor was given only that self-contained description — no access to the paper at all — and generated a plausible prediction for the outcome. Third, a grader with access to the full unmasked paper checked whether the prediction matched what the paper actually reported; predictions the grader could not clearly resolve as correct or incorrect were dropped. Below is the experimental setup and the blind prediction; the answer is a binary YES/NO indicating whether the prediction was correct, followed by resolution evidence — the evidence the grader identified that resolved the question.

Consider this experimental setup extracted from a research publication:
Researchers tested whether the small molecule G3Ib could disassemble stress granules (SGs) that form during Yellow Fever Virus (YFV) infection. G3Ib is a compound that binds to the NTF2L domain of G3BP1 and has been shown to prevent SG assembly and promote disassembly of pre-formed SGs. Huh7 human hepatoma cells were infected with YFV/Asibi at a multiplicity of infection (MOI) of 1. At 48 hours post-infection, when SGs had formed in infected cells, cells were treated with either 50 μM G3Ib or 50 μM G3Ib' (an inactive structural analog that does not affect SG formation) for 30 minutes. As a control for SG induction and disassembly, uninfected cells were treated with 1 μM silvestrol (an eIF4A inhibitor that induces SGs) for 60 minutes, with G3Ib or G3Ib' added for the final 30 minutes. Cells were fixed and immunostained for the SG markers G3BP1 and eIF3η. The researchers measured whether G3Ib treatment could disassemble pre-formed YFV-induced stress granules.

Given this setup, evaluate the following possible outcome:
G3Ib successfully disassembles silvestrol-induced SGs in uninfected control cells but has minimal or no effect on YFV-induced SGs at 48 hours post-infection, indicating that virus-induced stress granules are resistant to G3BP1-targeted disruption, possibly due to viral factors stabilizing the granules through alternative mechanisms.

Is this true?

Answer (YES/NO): NO